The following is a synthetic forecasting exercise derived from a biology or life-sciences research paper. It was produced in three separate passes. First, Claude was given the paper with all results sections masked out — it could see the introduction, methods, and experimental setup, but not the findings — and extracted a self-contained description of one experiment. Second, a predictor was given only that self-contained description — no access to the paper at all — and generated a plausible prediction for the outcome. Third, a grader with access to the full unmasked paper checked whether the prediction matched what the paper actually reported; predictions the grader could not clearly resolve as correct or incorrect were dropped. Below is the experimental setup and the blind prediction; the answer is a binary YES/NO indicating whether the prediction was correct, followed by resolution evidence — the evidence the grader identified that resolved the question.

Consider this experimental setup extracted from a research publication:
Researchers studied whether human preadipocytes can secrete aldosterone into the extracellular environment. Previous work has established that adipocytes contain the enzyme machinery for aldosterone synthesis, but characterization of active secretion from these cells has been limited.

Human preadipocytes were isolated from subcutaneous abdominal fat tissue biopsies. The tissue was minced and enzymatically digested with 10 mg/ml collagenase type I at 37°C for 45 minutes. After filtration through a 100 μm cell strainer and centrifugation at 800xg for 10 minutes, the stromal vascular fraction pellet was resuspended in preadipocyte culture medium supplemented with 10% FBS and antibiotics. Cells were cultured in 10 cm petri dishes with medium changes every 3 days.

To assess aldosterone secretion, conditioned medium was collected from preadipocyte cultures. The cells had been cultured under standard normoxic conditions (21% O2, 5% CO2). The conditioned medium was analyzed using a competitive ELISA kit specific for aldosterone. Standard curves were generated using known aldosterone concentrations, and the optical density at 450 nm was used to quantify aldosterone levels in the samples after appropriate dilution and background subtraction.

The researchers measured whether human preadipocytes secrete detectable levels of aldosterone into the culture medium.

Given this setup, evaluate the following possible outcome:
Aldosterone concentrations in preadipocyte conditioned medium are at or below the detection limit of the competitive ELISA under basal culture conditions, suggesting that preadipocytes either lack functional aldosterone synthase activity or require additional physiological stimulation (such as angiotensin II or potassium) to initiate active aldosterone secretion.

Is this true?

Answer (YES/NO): NO